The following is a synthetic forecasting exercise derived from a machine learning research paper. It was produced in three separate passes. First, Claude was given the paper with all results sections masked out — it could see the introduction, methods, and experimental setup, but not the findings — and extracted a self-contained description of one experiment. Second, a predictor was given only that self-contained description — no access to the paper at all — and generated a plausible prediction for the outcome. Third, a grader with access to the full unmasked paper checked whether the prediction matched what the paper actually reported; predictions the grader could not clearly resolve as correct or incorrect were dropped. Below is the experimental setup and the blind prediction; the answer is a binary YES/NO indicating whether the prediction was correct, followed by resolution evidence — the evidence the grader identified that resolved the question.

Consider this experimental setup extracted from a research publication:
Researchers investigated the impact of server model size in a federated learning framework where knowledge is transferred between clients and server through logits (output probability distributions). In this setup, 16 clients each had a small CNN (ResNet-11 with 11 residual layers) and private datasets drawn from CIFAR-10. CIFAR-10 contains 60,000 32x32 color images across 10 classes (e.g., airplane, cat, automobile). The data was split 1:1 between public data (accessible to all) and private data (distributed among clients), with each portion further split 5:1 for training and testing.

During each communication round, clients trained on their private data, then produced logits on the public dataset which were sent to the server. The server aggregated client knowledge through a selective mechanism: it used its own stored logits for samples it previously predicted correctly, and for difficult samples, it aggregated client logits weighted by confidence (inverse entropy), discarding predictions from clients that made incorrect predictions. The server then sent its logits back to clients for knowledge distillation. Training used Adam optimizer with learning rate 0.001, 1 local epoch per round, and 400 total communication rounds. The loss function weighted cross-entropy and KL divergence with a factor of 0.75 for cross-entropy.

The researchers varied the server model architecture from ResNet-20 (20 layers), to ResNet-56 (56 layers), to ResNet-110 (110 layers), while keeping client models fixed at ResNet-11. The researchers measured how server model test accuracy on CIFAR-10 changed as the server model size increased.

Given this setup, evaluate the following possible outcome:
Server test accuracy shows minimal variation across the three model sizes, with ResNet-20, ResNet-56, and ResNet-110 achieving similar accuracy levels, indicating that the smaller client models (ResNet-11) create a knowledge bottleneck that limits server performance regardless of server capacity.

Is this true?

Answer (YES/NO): NO